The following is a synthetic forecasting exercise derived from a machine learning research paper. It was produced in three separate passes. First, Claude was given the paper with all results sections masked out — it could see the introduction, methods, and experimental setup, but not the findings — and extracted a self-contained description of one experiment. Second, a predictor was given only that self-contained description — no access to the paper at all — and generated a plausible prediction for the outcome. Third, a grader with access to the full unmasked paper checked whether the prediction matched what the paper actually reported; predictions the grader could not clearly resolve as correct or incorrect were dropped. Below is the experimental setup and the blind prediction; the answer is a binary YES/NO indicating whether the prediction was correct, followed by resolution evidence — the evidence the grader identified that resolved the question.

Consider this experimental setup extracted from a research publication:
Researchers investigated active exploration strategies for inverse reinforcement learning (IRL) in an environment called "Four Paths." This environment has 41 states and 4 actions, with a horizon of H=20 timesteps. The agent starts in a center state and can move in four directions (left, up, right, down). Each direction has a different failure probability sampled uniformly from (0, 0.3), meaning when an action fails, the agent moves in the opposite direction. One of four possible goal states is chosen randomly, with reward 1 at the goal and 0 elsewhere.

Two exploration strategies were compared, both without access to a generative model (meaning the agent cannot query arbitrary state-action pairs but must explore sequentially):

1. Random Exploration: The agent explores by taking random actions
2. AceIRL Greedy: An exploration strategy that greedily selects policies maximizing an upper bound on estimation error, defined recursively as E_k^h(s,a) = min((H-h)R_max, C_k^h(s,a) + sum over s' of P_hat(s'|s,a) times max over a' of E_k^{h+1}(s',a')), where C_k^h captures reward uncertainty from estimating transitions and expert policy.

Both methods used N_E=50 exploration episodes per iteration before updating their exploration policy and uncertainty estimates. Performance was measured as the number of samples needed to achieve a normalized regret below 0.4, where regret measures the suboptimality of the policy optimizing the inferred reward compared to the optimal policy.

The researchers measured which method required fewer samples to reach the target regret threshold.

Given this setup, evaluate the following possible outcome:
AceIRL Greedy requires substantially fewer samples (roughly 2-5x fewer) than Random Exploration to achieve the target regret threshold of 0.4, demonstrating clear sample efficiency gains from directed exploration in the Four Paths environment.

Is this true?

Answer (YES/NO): NO